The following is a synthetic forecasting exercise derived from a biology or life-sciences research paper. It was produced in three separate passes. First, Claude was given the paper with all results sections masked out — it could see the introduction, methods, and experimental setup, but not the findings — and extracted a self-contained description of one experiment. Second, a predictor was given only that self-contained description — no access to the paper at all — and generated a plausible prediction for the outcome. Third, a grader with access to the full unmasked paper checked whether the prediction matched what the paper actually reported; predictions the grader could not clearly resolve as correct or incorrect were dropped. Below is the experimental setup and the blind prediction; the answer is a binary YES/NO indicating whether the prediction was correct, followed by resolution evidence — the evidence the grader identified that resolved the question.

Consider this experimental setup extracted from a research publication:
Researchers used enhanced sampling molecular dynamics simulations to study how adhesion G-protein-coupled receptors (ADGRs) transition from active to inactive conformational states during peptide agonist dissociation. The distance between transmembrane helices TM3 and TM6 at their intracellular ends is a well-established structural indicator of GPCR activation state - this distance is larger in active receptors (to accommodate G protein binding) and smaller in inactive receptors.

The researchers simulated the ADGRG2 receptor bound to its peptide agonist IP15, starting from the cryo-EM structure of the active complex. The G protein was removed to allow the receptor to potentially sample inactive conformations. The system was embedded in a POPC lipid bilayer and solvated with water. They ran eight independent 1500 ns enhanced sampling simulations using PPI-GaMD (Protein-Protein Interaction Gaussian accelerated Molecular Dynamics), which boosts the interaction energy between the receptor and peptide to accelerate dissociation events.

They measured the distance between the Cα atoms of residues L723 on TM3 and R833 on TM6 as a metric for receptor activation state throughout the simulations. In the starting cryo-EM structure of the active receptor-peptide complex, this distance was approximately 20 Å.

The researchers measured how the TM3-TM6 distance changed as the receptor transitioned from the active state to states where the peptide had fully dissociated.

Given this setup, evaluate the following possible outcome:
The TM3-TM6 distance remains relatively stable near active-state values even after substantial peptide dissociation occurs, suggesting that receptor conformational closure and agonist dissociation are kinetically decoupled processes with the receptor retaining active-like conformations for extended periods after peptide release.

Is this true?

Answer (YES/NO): NO